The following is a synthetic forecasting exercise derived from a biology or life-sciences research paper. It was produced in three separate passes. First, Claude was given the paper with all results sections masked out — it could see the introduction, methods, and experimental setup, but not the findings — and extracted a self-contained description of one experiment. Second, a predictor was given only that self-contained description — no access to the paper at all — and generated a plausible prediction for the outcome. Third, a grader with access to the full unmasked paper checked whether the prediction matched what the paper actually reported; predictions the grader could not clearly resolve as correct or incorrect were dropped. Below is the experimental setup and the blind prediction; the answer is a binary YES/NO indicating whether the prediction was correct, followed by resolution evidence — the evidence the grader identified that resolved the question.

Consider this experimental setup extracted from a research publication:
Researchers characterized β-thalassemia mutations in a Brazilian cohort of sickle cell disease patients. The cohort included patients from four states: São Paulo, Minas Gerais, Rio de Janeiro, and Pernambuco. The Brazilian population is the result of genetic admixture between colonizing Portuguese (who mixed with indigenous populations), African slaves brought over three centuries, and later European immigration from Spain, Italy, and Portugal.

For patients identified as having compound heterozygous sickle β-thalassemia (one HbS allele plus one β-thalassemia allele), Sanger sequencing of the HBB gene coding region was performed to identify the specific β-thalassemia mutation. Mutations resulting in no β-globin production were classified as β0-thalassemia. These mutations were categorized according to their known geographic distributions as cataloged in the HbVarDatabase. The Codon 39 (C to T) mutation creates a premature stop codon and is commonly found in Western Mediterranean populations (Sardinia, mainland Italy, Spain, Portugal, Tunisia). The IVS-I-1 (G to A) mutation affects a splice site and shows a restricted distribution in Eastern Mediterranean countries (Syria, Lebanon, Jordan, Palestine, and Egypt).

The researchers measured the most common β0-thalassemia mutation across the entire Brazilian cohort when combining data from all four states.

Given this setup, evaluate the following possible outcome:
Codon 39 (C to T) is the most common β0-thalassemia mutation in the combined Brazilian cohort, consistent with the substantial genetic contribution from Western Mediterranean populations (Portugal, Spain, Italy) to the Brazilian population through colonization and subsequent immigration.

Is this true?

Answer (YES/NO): YES